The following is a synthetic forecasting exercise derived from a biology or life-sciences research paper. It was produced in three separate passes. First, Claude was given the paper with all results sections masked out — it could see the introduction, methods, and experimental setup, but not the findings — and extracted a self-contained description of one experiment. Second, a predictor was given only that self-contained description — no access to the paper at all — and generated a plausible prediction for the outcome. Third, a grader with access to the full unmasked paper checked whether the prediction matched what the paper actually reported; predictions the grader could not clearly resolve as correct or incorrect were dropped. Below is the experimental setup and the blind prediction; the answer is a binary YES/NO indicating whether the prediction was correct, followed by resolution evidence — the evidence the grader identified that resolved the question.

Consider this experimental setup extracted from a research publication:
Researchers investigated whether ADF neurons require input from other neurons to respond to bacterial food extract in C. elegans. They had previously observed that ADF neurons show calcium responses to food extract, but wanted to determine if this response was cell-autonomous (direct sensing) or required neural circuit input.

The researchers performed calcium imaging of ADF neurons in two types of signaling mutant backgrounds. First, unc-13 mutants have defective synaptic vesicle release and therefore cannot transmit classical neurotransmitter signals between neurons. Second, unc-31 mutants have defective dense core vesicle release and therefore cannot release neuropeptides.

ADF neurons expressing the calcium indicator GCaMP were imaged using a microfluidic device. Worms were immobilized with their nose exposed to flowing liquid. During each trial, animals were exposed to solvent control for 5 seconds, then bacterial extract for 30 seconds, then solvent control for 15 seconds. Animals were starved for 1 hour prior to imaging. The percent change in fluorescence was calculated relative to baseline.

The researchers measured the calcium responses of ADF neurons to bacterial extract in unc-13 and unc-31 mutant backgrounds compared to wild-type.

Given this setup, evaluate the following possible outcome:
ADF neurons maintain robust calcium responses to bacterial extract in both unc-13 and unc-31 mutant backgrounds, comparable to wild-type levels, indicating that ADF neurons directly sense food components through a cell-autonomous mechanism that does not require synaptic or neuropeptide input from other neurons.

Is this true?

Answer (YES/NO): NO